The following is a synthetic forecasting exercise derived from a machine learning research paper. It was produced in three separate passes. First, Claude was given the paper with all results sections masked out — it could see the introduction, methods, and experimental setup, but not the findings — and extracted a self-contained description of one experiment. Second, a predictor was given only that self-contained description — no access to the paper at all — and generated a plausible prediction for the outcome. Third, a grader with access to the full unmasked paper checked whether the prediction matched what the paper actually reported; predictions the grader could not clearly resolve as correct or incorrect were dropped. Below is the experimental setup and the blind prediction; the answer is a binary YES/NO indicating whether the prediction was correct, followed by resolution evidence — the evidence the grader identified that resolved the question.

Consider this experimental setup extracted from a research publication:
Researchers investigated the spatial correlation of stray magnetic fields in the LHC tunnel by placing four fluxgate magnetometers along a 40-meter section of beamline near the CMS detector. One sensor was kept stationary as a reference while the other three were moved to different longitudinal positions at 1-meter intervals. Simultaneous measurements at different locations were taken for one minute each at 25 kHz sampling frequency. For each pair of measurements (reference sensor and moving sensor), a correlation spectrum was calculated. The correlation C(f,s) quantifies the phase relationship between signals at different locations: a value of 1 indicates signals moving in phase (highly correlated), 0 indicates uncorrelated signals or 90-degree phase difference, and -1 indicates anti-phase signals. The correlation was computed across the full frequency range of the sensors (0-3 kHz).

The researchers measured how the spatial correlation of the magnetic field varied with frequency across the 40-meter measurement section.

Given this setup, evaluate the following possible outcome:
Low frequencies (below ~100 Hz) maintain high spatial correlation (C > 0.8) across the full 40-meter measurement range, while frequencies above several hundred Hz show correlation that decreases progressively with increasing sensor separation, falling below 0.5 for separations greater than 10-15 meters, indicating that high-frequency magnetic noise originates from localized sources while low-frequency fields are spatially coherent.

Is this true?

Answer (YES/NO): NO